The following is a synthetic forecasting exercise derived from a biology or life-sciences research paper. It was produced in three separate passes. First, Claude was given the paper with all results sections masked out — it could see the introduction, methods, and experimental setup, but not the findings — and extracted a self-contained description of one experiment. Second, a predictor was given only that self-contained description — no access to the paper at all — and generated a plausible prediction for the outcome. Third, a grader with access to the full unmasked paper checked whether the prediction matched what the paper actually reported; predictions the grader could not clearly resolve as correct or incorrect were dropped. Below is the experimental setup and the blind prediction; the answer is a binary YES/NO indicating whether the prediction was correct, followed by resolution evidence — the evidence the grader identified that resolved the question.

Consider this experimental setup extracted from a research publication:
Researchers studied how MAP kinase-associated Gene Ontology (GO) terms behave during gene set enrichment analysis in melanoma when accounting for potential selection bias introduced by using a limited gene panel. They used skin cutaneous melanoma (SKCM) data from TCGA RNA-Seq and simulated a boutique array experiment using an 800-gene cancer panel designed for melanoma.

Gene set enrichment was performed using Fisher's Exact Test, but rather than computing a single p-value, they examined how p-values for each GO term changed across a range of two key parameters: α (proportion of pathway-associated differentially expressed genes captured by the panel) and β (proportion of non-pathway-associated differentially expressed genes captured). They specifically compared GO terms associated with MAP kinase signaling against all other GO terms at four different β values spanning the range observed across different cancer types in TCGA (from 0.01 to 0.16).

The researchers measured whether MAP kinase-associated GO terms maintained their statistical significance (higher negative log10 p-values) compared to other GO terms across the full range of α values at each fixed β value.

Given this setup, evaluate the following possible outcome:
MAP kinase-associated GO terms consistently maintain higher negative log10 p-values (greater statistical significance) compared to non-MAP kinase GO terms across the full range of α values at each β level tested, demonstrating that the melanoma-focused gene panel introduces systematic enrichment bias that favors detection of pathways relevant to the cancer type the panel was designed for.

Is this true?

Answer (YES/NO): NO